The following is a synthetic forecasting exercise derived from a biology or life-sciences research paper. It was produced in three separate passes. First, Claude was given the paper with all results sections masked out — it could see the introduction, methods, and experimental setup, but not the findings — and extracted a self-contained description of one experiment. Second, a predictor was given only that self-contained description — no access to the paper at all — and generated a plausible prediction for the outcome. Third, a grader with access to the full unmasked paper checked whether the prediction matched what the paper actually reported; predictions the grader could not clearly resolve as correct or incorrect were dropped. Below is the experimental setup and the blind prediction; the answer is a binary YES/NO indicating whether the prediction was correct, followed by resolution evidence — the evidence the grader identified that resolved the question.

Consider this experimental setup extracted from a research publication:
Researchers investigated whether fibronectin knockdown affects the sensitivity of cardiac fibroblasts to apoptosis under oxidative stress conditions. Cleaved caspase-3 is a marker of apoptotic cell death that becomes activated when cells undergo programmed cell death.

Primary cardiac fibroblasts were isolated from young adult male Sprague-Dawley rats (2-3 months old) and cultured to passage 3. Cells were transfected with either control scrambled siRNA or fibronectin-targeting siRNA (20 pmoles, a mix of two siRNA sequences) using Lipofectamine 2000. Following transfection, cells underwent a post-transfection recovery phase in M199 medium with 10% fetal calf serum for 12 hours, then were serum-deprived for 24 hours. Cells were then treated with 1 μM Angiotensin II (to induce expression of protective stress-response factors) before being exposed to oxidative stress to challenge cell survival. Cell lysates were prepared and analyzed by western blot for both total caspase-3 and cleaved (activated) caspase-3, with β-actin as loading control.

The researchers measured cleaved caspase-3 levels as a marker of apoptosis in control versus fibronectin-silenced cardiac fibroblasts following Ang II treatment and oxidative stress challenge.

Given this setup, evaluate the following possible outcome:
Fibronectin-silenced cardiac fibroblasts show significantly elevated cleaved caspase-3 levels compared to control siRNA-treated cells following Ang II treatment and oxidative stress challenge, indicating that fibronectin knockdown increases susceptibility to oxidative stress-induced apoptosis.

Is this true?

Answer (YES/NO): YES